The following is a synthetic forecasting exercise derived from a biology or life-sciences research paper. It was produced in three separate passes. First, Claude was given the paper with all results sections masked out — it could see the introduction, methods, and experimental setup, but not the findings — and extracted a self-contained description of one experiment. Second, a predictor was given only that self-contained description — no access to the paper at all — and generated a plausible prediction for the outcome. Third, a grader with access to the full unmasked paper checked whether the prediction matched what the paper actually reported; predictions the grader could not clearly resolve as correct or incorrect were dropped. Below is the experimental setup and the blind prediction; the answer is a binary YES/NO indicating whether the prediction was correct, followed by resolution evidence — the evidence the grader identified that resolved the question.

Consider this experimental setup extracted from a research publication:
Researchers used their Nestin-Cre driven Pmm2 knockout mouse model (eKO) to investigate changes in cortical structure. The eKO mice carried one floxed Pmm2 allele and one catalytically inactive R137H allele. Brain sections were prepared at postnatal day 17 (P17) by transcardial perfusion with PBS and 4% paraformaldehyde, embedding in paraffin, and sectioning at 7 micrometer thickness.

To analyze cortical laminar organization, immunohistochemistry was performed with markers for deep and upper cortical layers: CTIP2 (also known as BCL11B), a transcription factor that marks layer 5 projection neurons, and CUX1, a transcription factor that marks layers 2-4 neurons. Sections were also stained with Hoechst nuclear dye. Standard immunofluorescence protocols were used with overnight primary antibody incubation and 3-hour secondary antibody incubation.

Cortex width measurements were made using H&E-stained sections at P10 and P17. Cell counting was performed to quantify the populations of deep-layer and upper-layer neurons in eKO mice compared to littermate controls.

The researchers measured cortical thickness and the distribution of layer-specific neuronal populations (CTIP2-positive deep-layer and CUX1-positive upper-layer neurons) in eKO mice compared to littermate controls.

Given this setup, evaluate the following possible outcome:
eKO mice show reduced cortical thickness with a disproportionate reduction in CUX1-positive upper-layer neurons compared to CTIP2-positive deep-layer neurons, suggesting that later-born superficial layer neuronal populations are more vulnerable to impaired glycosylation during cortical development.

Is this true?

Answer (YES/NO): NO